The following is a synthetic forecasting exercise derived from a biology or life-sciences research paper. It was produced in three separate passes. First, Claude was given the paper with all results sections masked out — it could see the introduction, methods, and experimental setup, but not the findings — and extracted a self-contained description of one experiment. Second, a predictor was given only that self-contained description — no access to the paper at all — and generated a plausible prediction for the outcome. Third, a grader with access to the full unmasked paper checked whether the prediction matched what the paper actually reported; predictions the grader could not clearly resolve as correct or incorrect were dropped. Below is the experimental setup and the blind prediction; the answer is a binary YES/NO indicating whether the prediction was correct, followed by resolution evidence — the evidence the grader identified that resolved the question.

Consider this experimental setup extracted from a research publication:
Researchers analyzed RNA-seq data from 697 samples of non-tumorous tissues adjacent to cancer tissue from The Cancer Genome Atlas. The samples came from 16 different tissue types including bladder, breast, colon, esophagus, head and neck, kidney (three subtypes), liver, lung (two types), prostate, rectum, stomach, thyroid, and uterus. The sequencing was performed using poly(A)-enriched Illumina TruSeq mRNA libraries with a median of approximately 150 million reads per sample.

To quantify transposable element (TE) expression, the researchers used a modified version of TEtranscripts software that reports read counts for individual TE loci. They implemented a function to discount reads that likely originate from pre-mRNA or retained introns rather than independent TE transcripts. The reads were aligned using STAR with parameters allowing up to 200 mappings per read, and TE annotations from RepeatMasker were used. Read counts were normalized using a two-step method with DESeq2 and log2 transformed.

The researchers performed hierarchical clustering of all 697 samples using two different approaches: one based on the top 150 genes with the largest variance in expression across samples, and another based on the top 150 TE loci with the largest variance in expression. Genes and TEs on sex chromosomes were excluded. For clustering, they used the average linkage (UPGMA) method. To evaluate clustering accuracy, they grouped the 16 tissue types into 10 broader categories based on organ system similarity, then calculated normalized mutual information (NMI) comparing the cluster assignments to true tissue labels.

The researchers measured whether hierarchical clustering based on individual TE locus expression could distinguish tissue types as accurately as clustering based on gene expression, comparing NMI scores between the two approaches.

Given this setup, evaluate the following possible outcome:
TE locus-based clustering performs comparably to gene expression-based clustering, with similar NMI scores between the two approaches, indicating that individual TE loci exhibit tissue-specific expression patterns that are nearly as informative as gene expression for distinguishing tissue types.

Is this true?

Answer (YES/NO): YES